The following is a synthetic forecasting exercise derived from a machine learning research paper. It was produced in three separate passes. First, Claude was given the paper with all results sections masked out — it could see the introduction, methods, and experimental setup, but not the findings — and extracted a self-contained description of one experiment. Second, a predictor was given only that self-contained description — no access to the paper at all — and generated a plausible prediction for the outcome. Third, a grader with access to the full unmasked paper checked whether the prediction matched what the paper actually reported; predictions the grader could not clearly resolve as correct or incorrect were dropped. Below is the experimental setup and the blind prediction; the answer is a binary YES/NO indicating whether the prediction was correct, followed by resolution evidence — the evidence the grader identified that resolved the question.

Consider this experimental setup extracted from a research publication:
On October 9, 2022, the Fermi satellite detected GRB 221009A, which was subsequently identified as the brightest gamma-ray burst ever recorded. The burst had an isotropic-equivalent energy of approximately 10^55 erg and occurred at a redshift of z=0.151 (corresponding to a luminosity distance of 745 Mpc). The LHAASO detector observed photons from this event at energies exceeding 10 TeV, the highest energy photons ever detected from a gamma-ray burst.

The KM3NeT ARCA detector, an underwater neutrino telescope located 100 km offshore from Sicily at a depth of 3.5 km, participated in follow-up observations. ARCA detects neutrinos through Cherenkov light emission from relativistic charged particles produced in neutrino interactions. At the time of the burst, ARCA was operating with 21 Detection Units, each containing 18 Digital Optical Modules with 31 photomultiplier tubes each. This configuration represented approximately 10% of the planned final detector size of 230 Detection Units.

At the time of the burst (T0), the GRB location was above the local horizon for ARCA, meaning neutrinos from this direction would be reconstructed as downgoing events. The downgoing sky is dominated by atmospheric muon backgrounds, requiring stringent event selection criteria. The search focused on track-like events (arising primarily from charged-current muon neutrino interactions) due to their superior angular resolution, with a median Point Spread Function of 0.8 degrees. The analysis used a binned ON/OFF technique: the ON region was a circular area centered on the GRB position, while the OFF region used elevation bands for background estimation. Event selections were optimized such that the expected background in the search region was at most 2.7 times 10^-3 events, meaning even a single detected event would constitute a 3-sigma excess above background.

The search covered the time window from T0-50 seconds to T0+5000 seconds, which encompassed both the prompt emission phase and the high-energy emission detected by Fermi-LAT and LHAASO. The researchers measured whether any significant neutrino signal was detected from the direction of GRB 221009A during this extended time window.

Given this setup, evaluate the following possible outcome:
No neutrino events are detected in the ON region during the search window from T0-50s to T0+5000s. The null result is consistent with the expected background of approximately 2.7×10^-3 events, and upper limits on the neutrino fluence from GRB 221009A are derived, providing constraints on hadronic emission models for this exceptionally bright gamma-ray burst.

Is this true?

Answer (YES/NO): YES